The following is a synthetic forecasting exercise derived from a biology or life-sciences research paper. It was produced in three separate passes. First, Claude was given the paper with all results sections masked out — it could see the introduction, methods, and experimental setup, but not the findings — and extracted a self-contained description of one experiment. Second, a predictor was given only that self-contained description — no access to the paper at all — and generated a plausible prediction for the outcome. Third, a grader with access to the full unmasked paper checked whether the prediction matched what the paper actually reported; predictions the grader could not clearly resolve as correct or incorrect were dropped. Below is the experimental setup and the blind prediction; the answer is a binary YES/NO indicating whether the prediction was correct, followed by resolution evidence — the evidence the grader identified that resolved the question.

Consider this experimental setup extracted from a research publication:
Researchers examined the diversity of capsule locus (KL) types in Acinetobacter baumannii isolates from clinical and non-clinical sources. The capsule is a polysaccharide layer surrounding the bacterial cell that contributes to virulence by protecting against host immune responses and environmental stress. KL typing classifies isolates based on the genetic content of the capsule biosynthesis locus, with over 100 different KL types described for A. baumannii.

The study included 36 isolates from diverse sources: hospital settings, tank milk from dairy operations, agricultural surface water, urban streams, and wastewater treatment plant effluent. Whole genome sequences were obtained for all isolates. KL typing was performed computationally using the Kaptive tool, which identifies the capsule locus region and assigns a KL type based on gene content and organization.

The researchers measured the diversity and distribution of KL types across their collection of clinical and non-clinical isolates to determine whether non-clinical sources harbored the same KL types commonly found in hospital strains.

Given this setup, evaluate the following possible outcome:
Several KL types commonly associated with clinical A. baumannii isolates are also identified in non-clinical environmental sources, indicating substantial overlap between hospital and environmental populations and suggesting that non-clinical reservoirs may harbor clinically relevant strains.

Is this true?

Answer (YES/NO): NO